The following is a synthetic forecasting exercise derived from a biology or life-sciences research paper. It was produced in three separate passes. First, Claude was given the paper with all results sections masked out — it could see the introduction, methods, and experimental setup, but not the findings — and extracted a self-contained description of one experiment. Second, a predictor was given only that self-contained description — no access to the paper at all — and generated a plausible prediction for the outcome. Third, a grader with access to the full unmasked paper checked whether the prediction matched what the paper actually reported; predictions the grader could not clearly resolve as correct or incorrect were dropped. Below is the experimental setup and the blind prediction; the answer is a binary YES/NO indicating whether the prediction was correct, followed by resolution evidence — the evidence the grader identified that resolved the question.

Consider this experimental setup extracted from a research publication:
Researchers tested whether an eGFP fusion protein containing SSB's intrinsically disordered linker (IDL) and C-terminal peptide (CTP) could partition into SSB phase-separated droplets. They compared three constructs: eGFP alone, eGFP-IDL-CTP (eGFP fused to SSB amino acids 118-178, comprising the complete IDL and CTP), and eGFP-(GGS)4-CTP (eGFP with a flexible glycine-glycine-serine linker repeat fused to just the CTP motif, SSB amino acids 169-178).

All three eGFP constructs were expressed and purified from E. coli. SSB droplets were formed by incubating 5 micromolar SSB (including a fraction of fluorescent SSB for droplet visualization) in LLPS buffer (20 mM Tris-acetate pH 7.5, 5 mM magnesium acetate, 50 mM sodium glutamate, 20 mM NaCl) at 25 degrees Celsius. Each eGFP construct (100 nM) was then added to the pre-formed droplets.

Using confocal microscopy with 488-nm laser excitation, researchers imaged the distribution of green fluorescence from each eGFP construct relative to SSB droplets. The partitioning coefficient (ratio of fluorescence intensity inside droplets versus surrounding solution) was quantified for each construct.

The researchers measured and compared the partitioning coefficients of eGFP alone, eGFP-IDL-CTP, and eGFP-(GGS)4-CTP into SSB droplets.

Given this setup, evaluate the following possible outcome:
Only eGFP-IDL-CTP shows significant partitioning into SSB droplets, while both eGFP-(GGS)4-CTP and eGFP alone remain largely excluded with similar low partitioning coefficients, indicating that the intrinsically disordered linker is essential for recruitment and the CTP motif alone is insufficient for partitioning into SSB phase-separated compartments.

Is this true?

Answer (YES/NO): NO